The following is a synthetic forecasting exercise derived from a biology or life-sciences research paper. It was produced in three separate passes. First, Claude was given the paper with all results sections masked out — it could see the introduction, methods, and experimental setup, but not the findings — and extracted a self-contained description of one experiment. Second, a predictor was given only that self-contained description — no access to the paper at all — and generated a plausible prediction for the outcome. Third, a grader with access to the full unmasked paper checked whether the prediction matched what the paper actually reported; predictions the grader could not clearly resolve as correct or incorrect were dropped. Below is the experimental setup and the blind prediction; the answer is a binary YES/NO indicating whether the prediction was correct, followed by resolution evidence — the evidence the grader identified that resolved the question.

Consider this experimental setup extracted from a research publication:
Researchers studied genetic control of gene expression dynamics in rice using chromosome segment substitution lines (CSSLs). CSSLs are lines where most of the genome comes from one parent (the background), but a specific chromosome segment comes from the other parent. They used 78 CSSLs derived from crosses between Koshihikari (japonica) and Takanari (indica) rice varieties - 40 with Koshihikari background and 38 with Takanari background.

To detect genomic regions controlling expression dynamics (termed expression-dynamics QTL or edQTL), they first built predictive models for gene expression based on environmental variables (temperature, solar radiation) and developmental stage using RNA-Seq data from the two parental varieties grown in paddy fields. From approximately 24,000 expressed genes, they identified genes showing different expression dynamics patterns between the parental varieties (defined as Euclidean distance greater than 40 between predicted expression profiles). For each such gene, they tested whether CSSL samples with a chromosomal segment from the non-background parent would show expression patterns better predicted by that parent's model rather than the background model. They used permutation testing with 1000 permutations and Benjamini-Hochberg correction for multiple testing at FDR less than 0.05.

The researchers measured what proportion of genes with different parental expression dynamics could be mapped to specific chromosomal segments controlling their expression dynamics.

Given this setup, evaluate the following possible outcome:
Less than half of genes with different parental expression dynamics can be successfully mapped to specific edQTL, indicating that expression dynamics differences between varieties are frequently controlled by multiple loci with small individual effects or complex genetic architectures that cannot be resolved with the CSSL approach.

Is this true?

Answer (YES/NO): YES